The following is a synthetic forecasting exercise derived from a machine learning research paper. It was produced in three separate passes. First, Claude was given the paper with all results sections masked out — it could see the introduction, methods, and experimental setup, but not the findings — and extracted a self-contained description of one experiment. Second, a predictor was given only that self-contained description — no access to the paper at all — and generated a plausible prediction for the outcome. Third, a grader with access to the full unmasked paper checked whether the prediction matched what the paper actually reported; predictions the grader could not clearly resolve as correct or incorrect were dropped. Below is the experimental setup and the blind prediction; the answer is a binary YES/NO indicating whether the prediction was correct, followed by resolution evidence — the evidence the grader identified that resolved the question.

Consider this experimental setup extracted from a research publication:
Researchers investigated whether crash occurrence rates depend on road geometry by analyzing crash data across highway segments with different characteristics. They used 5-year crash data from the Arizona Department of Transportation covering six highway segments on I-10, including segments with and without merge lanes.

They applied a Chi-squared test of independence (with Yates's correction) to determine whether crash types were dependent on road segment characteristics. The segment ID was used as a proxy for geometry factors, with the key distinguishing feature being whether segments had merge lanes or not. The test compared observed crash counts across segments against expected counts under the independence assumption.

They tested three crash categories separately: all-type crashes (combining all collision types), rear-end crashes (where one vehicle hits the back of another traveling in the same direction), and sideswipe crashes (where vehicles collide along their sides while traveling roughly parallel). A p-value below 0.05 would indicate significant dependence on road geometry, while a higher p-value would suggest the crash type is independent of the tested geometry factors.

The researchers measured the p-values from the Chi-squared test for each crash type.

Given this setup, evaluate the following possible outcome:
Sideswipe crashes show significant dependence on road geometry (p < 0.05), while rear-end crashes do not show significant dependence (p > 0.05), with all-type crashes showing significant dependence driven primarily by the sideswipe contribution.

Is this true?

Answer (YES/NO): NO